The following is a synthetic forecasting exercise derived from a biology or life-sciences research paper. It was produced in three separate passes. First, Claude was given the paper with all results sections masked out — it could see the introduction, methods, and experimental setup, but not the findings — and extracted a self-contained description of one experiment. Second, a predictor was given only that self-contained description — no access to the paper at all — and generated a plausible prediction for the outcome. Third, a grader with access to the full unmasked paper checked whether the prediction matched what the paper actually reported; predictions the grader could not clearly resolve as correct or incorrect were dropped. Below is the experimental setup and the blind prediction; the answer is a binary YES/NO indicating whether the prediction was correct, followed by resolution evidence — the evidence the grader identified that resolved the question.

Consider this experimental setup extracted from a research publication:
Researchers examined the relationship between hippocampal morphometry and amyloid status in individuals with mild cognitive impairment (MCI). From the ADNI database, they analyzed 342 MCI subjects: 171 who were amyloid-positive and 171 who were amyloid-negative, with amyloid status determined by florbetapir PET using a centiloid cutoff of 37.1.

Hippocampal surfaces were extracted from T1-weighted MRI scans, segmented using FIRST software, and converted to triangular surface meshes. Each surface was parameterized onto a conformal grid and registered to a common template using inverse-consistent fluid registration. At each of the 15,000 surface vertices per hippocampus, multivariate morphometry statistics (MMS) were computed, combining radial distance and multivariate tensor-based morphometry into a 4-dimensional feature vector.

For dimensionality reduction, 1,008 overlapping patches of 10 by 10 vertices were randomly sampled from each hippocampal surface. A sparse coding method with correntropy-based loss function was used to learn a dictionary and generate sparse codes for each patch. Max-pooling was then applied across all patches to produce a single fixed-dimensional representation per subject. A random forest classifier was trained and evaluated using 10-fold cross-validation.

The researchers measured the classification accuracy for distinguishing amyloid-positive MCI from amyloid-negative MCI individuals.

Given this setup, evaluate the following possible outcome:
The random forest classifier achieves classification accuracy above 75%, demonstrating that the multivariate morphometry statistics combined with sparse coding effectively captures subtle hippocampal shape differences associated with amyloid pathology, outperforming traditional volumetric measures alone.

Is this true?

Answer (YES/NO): YES